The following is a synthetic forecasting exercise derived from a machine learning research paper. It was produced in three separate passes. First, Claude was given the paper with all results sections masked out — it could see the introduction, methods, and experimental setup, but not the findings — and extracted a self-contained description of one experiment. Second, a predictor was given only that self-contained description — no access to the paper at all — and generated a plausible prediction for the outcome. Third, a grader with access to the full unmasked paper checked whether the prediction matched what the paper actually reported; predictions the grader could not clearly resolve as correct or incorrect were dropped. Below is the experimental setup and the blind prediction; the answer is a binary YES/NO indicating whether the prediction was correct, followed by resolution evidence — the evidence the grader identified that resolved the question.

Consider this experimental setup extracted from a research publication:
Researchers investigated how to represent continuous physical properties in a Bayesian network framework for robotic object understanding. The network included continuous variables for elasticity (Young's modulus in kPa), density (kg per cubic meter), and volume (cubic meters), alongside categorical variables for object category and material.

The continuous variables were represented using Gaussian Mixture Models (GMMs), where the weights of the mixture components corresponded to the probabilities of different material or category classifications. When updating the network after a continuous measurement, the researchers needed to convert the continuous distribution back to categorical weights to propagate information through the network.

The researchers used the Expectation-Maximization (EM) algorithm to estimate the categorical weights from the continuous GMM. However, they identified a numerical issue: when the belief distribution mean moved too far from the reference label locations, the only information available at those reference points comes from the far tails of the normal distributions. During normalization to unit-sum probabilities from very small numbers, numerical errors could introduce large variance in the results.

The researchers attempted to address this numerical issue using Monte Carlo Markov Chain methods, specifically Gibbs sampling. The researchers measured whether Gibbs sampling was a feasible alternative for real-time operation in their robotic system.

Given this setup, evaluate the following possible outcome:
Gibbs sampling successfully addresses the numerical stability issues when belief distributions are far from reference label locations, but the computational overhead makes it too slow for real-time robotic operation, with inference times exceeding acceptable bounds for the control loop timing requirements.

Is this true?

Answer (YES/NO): NO